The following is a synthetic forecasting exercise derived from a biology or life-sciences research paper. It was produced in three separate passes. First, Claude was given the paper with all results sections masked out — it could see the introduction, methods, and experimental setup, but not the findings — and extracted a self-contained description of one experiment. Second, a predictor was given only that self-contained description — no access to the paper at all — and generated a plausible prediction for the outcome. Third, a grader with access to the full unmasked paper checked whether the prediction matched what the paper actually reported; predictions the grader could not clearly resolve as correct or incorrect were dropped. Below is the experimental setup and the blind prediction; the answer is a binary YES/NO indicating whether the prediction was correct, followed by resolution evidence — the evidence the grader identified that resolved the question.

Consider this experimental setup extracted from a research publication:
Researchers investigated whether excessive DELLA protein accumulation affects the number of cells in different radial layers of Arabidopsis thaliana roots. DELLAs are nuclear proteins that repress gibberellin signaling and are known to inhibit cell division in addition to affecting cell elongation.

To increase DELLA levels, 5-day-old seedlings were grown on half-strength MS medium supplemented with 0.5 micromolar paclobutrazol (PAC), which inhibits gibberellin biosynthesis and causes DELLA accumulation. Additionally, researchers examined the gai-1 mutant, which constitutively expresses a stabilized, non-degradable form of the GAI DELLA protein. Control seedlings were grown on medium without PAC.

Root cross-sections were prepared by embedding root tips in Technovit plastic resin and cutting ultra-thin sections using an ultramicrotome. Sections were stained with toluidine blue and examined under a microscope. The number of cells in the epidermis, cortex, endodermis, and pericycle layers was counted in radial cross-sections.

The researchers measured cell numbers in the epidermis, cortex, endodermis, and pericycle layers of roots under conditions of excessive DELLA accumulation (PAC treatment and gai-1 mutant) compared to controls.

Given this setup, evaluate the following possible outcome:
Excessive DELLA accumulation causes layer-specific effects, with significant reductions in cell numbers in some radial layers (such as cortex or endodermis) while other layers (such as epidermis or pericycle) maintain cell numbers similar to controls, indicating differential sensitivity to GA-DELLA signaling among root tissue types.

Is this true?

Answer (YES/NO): NO